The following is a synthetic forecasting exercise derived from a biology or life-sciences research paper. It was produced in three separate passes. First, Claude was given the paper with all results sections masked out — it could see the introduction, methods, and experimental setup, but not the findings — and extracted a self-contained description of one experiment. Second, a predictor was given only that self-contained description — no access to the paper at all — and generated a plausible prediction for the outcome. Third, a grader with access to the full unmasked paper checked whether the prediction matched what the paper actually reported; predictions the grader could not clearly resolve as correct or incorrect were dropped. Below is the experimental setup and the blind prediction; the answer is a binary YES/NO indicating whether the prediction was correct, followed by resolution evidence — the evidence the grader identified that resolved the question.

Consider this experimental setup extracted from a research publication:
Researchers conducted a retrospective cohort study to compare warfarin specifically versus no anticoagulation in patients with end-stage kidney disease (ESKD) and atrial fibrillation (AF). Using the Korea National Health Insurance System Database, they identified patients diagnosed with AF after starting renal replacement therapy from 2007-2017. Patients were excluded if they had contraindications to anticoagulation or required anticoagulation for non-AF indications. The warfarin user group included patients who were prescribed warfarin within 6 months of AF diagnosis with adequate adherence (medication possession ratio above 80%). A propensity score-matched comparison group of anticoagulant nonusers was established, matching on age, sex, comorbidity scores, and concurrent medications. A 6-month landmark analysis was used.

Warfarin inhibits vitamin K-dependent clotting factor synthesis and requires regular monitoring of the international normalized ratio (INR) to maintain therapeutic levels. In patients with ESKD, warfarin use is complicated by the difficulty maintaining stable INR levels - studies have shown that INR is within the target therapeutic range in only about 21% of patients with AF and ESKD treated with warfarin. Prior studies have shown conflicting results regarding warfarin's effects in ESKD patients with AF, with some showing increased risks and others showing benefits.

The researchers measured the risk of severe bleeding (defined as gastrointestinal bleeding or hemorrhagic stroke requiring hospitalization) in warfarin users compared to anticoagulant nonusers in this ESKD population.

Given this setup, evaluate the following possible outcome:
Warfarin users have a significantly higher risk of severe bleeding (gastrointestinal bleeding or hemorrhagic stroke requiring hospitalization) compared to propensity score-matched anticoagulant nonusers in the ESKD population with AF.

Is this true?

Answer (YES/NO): YES